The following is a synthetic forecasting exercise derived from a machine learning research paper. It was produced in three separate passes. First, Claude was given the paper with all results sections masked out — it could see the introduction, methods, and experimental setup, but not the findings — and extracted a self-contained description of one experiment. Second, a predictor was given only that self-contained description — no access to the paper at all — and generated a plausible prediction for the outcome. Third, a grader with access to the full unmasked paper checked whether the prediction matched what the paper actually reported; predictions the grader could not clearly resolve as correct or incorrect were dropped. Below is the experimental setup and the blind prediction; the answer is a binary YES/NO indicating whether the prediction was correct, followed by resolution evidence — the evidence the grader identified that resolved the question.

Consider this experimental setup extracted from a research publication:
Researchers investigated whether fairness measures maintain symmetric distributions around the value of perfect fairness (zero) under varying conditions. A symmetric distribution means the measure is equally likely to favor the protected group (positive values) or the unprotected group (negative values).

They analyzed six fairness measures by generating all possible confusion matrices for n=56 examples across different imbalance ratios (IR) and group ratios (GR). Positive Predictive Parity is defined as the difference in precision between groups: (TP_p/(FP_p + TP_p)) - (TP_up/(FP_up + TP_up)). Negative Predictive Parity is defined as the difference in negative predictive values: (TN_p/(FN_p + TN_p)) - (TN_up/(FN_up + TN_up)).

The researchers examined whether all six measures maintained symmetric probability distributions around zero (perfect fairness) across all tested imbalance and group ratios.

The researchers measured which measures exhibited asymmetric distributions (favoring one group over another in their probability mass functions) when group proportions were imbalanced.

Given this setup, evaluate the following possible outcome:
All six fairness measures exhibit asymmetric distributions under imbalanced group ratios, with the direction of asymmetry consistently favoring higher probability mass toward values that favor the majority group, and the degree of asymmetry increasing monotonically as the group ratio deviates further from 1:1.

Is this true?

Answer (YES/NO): NO